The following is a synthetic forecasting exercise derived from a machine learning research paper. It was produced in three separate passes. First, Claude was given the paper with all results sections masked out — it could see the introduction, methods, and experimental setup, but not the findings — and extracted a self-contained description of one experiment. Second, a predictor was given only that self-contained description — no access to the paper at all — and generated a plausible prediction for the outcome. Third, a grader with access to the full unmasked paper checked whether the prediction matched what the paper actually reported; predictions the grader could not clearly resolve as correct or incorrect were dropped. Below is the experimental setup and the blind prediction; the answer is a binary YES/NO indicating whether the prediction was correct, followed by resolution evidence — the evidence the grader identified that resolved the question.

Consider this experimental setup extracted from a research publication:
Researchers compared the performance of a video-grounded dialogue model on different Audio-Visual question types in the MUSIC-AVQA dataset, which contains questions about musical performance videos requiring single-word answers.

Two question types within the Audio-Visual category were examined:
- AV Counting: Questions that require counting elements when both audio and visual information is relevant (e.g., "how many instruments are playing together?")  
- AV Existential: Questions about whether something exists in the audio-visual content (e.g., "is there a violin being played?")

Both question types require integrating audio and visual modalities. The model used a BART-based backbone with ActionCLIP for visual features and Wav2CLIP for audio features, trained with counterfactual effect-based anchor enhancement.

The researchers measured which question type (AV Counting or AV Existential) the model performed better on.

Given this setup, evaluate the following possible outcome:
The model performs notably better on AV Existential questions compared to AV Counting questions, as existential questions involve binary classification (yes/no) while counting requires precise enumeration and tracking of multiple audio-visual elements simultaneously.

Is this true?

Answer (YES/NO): YES